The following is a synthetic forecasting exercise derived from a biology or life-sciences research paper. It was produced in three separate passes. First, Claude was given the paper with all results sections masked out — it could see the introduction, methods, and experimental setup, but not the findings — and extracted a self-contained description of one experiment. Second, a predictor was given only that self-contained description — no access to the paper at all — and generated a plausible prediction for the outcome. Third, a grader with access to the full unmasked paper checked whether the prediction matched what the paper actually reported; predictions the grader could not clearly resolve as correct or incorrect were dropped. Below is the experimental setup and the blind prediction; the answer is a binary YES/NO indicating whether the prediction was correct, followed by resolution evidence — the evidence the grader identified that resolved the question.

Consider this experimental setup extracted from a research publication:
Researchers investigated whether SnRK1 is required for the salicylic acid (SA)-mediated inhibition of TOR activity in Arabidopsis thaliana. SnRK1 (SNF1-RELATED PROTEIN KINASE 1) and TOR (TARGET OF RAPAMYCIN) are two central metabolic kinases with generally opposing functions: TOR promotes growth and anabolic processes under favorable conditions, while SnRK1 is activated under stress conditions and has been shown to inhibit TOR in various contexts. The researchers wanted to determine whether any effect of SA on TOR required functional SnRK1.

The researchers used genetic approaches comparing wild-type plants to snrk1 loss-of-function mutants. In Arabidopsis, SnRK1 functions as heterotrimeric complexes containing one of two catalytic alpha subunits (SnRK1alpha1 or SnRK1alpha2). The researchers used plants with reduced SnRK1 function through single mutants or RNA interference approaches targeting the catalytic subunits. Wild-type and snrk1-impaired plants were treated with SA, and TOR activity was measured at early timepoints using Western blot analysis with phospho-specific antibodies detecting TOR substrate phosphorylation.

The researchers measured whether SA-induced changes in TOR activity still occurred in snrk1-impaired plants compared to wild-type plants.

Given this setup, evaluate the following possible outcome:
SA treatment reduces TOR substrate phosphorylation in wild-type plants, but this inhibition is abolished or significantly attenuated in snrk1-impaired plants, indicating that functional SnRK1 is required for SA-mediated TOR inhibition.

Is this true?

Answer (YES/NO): YES